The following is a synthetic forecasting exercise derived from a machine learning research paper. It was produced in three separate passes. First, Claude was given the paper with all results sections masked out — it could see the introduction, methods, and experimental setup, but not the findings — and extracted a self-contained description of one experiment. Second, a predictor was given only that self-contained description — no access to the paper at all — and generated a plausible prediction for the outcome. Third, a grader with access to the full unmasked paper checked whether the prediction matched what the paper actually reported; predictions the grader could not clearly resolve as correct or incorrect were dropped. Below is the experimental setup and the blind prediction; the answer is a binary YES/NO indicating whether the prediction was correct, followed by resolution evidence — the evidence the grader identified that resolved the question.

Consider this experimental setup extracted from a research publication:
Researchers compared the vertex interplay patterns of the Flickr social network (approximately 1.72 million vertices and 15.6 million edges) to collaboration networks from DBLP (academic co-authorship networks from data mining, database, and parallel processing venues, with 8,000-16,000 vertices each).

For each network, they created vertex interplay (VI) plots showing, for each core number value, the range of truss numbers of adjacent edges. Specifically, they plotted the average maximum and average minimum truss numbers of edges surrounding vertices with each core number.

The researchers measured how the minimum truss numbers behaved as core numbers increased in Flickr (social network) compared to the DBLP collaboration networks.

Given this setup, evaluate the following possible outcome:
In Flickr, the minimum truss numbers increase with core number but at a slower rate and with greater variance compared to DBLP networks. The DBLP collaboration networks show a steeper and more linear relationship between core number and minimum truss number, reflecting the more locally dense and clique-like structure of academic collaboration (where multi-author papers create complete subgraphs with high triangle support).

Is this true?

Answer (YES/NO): NO